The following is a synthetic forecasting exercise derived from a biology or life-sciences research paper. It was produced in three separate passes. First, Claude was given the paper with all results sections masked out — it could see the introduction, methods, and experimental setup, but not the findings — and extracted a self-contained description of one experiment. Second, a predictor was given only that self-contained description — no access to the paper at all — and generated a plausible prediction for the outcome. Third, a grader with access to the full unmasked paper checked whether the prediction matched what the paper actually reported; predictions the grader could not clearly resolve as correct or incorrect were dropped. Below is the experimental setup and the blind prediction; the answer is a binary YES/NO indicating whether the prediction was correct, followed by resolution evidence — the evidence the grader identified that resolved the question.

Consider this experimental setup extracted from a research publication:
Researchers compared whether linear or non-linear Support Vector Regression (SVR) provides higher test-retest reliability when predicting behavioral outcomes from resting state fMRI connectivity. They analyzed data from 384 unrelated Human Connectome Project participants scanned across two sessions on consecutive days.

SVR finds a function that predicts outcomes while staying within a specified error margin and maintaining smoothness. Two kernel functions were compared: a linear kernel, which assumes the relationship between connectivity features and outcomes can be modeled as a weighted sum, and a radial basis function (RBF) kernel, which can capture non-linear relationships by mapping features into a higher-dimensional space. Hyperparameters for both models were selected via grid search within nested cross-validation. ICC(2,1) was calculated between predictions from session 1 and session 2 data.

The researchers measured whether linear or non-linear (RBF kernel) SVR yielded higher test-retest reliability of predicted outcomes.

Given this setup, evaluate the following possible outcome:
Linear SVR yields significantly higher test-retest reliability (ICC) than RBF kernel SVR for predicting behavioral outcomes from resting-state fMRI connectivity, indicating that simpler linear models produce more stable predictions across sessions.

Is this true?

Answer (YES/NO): NO